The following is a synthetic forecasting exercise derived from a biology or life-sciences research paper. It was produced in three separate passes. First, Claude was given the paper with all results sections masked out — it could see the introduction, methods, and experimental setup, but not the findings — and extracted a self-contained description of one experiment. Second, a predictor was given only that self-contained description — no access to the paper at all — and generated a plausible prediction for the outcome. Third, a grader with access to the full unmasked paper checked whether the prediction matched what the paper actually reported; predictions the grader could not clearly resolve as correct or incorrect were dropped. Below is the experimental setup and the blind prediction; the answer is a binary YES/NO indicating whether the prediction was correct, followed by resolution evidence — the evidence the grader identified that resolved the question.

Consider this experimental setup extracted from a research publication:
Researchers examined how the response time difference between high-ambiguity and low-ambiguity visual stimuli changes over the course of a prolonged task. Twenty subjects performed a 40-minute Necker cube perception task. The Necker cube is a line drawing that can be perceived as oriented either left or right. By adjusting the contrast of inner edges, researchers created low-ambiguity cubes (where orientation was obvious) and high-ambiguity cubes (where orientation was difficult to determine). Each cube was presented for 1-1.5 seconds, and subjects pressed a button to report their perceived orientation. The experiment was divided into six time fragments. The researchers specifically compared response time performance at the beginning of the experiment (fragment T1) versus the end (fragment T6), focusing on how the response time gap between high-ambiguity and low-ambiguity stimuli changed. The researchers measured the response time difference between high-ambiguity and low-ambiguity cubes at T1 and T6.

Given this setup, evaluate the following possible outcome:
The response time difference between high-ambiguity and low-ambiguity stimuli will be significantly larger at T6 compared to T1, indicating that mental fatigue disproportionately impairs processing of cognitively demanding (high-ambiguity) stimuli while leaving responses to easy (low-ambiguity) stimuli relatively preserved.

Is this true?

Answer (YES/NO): NO